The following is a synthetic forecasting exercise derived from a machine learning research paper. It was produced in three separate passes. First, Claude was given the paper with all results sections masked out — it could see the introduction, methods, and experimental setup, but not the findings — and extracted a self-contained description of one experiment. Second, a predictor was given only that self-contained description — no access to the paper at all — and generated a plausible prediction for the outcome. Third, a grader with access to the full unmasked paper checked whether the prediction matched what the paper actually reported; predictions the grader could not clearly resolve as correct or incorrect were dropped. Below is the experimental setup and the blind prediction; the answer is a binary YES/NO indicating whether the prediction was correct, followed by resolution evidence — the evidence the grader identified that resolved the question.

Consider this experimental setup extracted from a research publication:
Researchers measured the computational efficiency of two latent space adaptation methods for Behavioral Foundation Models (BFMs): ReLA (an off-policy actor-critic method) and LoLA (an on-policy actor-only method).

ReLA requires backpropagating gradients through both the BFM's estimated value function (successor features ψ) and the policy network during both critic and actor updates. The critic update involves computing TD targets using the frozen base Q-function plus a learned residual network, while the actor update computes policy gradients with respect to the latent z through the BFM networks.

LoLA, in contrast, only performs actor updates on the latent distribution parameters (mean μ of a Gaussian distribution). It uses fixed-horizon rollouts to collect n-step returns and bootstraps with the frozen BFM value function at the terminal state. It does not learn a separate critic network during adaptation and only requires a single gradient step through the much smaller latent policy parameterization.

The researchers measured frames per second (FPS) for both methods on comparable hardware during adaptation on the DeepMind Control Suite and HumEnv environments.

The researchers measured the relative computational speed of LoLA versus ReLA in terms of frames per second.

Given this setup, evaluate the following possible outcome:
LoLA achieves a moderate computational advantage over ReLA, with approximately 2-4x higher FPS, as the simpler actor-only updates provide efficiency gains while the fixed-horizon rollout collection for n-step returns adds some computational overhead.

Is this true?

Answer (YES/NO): NO